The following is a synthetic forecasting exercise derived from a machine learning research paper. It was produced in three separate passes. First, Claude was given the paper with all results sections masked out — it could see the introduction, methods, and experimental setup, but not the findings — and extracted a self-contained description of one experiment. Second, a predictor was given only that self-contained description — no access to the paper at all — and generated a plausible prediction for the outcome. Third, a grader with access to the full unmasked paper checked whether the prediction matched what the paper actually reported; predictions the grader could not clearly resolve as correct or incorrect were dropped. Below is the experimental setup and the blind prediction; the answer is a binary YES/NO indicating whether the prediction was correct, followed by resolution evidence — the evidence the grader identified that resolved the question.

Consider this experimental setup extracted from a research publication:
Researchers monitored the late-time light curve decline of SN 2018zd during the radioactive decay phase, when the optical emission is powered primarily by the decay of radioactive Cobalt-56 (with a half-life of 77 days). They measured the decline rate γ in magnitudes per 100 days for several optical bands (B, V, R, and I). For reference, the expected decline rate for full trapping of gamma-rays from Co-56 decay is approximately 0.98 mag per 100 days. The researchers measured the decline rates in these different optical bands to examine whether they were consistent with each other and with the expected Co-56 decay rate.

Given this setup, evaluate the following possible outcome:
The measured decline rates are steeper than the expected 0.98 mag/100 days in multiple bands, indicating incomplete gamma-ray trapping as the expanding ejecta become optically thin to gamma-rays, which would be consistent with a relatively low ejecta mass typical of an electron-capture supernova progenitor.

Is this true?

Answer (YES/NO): NO